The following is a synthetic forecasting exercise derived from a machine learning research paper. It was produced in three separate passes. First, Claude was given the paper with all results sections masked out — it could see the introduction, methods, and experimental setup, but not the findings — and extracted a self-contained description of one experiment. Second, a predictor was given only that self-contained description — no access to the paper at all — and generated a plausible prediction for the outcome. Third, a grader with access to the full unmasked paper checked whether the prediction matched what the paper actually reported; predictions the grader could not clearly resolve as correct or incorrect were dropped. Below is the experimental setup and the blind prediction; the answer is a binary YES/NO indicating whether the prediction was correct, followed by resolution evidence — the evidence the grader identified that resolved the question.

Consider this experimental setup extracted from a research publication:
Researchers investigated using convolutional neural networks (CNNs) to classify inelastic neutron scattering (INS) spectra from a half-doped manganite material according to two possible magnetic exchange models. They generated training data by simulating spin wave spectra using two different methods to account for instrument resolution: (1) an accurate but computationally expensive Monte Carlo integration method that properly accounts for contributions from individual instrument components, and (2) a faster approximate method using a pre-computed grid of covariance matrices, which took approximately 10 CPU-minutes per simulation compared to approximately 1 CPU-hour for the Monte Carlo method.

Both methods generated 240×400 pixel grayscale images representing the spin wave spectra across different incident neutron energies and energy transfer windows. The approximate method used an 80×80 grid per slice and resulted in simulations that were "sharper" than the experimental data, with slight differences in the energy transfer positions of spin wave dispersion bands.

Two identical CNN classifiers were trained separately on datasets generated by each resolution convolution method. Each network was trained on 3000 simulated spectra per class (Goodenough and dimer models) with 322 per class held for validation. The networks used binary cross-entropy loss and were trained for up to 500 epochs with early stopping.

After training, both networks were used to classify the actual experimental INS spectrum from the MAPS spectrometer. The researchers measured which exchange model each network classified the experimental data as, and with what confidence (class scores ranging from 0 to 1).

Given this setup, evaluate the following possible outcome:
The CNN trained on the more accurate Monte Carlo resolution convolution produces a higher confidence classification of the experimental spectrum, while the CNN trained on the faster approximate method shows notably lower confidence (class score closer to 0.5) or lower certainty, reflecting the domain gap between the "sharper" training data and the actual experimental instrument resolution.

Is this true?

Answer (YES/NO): NO